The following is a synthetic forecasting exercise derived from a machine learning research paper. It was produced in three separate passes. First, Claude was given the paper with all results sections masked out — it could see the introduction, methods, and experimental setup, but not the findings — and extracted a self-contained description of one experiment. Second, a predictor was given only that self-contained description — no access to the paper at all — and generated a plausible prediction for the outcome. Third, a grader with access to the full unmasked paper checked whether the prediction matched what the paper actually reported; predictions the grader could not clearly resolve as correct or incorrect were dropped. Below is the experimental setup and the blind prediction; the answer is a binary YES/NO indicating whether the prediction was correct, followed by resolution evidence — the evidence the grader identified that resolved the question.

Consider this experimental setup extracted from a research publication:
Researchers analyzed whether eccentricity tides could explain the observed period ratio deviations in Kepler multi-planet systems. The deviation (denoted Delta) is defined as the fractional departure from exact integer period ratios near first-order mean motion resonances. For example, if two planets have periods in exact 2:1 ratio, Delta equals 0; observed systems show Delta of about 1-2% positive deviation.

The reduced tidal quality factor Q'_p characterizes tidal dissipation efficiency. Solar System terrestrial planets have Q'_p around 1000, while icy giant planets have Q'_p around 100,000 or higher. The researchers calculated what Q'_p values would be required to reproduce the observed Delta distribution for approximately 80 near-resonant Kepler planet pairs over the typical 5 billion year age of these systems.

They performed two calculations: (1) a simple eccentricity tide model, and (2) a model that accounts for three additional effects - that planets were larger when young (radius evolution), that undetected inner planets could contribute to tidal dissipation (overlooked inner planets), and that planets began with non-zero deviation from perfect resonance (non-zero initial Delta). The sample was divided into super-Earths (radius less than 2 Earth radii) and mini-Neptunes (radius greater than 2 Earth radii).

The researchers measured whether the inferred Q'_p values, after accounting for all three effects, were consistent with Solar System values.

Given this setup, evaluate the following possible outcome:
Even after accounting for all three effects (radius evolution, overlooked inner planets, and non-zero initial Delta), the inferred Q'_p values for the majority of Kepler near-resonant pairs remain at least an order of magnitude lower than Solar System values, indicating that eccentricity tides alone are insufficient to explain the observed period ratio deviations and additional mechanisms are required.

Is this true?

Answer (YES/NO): YES